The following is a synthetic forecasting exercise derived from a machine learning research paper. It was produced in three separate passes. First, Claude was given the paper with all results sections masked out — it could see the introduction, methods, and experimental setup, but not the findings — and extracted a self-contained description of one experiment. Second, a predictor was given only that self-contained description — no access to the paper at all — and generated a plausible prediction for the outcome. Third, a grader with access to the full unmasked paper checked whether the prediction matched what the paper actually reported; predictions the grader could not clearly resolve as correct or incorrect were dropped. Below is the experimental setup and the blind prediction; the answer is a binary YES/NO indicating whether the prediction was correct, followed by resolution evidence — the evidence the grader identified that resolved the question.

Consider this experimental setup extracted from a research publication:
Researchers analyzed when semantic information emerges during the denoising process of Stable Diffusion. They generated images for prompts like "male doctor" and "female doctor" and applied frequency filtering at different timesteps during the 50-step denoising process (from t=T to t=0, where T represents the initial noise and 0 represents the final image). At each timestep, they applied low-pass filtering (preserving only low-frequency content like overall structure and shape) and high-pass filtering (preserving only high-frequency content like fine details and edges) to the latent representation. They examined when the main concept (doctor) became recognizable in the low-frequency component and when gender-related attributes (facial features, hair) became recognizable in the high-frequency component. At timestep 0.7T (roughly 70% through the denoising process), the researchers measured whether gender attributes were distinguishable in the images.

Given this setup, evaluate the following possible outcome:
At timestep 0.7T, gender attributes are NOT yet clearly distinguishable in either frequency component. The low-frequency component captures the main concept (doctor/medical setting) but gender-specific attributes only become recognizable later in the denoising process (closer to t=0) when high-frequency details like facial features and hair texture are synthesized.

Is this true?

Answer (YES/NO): YES